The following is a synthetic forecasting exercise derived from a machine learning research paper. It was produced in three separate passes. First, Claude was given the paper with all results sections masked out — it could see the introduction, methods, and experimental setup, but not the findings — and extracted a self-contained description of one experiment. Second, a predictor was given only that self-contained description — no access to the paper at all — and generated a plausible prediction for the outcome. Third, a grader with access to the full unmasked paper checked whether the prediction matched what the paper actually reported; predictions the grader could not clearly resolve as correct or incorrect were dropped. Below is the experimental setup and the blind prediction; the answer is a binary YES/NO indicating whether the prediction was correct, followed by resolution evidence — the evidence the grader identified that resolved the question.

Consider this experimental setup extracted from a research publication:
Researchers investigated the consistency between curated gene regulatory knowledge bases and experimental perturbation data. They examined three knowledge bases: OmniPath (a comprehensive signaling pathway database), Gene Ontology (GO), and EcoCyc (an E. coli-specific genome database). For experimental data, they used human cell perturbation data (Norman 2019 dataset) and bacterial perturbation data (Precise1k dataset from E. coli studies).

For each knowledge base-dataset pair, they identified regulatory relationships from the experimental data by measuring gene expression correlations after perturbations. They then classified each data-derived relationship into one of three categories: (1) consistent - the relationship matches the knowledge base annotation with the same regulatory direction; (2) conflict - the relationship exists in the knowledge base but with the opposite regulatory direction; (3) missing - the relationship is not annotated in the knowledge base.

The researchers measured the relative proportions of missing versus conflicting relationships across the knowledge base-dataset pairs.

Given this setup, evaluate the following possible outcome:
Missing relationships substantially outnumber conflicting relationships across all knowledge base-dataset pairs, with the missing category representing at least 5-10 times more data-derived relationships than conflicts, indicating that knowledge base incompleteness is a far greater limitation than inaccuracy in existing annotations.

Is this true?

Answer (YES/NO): NO